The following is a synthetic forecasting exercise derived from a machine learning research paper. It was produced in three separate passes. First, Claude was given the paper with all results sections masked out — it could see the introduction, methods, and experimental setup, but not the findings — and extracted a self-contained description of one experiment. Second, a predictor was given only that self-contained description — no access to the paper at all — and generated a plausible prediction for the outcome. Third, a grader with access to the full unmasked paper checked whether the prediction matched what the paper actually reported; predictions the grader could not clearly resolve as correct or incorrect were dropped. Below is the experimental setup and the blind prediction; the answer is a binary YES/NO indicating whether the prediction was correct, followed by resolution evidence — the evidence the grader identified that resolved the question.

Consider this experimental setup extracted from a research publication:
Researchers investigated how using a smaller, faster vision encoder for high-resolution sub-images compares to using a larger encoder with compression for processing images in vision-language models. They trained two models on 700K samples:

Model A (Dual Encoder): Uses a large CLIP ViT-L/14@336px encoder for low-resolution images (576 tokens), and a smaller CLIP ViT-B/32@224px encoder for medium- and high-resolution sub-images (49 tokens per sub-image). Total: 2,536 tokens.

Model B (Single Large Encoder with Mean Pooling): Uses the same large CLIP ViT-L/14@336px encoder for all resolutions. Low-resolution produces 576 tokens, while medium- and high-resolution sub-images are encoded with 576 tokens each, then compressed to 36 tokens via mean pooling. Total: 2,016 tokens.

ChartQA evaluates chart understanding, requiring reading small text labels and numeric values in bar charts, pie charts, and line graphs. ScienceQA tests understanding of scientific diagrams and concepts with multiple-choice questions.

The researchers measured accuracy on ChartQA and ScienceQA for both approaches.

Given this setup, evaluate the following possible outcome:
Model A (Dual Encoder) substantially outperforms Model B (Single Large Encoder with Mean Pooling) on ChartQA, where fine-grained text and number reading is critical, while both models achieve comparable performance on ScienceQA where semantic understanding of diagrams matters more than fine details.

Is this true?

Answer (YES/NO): NO